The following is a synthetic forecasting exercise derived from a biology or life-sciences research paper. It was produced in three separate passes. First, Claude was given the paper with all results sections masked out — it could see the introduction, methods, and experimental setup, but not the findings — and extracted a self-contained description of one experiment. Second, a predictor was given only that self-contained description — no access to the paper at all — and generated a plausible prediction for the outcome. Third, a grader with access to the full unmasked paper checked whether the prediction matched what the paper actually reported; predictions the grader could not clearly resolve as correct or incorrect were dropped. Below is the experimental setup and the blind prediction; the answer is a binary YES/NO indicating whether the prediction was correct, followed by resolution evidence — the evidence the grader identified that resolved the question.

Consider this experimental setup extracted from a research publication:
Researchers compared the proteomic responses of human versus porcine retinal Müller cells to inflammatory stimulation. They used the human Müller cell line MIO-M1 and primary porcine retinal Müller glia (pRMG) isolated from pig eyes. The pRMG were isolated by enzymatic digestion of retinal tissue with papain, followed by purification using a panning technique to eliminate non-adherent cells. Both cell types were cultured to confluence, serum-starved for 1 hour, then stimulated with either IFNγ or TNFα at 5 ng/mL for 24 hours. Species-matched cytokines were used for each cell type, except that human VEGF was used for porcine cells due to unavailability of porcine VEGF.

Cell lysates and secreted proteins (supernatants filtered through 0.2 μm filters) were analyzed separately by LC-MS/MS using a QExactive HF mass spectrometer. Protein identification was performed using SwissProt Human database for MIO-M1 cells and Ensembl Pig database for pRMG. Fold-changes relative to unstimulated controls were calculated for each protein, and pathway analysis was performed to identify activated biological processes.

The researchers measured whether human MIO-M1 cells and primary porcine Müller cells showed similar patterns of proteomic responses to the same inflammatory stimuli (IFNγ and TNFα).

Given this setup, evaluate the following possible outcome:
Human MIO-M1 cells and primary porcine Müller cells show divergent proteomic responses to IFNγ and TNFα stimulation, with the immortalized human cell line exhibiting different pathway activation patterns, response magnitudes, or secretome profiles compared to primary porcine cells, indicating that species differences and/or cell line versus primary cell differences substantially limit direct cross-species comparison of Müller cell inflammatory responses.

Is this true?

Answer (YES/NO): NO